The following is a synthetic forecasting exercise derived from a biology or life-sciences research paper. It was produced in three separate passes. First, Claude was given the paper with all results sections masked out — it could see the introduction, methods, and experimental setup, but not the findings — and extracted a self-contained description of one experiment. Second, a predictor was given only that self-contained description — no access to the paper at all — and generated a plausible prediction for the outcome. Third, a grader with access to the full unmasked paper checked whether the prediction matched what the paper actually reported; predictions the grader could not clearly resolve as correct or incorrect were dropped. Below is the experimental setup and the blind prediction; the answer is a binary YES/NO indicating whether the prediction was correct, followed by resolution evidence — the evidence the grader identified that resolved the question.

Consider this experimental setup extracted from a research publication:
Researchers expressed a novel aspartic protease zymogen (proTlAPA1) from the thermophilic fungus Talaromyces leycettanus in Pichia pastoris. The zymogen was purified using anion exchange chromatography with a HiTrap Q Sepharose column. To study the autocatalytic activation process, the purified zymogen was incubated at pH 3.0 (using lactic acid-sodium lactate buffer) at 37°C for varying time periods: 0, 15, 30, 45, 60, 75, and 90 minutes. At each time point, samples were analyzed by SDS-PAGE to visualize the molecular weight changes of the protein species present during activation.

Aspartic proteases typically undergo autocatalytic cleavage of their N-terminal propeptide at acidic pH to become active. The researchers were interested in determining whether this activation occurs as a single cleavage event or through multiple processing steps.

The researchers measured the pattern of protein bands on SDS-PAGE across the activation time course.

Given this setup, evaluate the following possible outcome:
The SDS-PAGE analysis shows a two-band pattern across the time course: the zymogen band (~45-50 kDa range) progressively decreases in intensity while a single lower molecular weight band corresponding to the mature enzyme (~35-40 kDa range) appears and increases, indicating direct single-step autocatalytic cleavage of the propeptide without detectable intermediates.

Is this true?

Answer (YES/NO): NO